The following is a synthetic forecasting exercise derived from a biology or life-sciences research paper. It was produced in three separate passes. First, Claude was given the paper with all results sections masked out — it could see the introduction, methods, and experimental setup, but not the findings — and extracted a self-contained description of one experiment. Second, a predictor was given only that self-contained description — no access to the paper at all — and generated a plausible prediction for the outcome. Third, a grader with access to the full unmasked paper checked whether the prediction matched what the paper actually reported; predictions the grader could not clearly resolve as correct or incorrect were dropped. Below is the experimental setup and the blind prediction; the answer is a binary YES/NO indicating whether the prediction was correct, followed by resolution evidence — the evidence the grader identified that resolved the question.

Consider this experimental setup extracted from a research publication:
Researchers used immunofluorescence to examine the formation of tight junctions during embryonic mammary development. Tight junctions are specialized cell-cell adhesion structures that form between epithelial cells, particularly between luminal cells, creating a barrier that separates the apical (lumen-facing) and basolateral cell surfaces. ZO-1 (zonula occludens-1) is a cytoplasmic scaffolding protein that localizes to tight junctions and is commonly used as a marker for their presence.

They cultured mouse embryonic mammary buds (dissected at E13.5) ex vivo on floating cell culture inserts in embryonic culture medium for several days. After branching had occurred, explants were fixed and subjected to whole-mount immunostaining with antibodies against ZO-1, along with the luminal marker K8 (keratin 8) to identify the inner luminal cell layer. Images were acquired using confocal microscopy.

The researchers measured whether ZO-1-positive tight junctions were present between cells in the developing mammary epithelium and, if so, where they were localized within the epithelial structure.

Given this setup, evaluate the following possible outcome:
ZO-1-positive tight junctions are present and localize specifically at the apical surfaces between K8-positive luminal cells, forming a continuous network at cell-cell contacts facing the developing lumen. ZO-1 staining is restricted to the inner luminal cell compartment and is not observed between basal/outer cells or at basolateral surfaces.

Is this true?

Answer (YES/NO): YES